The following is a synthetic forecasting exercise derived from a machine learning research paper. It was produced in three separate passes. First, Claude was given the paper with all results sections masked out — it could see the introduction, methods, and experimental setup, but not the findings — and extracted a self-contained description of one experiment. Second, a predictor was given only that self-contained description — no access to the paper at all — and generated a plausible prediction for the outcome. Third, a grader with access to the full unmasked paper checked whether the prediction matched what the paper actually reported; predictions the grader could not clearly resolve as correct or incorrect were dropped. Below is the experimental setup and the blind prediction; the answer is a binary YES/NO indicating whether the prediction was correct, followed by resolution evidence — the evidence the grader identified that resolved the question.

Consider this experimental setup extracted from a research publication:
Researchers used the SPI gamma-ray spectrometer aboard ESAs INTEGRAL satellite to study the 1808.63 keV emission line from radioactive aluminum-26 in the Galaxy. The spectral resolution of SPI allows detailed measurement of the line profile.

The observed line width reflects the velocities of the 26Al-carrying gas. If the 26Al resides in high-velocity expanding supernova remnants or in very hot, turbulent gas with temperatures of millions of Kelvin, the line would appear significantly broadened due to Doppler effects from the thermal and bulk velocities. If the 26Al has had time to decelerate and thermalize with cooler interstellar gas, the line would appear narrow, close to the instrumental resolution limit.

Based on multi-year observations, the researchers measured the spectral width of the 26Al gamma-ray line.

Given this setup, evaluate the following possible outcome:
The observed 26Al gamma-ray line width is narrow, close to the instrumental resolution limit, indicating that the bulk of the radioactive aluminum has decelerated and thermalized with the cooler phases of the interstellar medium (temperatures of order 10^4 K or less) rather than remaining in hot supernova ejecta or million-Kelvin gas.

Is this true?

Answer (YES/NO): NO